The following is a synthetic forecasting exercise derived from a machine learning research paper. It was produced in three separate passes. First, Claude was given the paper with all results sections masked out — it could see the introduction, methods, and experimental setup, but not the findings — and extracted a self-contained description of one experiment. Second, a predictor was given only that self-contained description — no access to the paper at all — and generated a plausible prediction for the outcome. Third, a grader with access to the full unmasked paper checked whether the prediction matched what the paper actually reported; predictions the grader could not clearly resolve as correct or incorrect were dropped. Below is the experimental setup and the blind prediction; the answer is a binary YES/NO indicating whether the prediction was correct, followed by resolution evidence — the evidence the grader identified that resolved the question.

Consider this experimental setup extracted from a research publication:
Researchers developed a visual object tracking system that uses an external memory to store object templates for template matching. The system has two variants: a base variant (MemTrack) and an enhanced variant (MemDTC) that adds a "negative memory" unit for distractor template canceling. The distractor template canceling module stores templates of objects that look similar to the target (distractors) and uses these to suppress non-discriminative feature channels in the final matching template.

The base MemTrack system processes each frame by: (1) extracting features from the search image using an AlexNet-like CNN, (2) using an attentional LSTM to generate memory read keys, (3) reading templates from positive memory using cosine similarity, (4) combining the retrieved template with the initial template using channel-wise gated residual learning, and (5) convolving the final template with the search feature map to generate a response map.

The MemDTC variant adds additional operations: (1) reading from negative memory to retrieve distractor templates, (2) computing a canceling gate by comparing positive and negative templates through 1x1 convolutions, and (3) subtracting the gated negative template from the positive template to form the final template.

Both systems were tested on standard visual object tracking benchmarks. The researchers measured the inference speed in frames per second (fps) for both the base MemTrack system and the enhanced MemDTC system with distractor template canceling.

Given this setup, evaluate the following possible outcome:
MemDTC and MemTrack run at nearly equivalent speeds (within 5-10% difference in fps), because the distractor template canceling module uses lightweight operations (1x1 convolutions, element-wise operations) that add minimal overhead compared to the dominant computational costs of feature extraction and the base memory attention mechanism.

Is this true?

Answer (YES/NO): NO